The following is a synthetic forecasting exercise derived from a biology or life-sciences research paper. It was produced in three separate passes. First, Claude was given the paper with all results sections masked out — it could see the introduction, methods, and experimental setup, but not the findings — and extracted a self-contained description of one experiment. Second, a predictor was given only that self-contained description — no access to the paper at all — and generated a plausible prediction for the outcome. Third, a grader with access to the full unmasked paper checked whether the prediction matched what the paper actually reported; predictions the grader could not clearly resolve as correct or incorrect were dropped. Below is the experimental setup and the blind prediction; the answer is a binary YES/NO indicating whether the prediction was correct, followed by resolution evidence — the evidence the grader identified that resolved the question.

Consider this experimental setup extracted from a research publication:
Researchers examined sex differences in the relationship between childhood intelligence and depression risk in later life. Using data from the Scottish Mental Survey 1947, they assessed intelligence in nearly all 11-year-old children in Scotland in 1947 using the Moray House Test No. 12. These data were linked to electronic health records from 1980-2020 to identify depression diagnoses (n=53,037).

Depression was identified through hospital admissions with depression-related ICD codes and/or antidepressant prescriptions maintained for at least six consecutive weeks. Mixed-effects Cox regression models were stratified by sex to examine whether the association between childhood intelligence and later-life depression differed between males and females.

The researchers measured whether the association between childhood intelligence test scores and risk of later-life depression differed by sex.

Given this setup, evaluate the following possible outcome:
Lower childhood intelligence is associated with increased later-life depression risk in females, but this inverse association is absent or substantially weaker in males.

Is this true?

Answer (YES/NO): NO